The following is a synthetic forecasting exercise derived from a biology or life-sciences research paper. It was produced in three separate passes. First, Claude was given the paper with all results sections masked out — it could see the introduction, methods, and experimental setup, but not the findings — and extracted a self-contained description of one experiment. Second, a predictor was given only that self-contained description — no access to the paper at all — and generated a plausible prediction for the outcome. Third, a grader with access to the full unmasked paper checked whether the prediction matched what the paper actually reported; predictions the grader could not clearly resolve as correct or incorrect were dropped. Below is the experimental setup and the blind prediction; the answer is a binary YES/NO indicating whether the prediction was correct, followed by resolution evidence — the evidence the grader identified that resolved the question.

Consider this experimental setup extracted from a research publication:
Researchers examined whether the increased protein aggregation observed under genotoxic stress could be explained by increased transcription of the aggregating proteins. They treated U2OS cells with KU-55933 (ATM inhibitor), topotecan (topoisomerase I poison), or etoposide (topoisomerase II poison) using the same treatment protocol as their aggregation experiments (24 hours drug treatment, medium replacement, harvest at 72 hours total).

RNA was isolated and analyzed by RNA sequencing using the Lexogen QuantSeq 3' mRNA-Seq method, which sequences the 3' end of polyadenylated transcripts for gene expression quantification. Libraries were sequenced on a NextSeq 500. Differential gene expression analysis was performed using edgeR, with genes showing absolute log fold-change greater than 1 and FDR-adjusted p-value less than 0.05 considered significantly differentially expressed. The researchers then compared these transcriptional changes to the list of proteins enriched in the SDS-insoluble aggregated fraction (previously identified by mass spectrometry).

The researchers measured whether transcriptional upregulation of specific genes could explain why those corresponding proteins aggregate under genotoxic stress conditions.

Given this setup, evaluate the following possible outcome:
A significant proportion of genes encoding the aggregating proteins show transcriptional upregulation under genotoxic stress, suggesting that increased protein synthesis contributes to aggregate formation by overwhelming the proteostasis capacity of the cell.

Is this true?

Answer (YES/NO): NO